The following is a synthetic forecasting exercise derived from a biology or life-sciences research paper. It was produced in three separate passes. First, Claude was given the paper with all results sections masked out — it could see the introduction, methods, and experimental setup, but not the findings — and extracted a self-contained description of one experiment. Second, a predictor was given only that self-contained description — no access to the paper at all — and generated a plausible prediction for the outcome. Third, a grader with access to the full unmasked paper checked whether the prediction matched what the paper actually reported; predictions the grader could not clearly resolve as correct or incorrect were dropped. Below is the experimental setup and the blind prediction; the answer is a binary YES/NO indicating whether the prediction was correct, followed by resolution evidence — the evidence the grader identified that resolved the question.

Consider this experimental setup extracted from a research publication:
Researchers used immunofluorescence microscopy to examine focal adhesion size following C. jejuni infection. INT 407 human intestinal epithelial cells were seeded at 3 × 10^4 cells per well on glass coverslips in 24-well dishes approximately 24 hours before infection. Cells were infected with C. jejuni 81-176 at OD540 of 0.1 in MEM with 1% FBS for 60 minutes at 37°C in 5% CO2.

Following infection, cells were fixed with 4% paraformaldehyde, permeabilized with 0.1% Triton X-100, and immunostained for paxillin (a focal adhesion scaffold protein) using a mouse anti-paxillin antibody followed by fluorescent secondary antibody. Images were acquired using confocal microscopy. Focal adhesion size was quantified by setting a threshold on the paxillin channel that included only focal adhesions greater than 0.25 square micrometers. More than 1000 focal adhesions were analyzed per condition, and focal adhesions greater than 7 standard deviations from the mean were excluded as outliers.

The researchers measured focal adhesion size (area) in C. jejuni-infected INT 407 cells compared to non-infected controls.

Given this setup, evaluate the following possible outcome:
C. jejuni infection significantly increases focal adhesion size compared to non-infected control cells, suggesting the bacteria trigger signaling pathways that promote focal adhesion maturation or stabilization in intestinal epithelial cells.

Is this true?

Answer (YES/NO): YES